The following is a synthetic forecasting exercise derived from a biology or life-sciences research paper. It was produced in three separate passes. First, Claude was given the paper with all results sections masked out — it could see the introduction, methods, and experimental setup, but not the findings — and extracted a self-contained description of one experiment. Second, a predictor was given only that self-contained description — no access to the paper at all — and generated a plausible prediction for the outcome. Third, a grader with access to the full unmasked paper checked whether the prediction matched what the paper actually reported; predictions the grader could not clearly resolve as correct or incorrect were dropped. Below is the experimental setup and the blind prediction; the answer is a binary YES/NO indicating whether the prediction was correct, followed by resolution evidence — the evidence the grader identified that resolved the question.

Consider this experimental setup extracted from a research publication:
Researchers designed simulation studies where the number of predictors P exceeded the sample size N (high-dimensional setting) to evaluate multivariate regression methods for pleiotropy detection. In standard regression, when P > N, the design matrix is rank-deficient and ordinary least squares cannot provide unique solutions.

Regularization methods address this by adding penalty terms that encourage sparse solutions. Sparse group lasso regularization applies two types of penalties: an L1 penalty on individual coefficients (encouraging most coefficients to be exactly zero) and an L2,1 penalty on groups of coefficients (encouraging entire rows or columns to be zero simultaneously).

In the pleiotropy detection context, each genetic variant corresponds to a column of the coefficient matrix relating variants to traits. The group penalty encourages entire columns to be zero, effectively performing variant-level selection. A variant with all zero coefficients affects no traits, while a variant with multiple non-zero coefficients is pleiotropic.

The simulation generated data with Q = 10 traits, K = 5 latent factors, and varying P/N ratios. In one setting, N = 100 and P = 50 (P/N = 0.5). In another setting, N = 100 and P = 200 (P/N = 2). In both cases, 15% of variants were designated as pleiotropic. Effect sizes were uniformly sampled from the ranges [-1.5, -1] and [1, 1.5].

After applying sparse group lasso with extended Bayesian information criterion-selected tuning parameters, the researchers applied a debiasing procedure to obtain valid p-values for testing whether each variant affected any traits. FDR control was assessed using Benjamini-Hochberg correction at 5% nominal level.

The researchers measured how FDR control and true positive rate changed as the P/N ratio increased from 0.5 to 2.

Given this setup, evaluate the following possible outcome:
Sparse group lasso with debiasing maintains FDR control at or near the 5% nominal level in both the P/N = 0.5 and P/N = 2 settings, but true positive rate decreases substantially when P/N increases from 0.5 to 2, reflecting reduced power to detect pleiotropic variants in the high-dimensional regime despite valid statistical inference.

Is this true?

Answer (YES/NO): NO